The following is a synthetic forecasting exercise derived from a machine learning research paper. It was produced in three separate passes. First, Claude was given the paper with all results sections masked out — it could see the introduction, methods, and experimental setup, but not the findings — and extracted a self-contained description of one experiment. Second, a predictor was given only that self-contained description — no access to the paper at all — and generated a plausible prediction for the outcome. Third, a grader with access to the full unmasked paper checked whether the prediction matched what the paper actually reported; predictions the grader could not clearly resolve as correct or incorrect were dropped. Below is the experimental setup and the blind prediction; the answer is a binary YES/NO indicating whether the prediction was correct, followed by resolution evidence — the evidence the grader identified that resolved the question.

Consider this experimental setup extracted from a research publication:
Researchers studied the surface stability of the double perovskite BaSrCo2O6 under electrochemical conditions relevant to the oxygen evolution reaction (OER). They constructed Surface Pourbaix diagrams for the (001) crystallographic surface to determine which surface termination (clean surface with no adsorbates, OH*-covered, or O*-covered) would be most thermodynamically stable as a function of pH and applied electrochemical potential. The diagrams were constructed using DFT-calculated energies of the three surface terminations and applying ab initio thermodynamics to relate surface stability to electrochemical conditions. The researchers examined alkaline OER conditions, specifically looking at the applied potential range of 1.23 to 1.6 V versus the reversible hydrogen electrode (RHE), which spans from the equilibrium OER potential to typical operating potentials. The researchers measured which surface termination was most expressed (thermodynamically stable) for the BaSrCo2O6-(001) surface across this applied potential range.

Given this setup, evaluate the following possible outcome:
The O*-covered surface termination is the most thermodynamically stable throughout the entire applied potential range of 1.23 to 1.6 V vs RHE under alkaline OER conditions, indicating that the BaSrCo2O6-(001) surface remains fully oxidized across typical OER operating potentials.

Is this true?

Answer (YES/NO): NO